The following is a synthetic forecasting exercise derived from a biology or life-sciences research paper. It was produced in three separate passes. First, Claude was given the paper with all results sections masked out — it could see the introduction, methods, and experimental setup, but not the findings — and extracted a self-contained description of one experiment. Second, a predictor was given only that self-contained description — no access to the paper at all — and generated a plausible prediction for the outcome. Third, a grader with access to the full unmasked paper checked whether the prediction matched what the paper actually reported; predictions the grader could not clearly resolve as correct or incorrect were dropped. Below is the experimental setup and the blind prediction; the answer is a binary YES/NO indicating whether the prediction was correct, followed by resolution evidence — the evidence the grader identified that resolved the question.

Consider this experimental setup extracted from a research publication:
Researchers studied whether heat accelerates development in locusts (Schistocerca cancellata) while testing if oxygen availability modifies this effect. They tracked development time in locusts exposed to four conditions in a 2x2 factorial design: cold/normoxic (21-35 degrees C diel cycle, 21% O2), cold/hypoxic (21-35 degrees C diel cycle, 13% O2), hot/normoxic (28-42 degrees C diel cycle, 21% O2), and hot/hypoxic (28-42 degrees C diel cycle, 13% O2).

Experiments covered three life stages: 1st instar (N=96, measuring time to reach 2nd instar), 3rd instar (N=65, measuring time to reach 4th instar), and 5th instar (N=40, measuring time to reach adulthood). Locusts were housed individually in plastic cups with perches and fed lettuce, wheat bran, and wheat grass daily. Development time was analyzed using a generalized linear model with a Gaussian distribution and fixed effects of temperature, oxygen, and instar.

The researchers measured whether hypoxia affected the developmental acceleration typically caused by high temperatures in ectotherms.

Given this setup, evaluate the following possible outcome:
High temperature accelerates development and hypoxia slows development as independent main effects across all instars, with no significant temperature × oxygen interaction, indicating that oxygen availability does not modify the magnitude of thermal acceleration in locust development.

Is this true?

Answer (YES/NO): NO